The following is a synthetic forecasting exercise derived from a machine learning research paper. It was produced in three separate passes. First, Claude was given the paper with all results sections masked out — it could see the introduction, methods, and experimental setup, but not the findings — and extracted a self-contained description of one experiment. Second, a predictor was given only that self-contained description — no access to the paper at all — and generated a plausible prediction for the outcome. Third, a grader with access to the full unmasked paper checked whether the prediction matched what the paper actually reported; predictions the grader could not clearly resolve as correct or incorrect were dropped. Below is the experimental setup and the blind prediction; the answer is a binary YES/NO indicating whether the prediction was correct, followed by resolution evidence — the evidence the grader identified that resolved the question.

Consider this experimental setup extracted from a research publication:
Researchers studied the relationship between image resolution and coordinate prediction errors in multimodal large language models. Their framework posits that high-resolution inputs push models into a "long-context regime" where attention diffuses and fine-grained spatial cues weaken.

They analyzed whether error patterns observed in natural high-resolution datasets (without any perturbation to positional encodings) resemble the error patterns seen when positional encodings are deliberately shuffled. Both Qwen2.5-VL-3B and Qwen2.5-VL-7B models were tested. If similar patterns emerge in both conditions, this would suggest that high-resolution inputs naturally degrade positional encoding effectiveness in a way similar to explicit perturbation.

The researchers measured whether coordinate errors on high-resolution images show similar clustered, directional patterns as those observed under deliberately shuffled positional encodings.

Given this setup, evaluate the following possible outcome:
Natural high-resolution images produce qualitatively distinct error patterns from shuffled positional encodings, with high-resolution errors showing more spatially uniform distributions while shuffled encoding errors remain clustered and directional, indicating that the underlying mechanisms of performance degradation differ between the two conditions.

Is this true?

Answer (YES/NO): NO